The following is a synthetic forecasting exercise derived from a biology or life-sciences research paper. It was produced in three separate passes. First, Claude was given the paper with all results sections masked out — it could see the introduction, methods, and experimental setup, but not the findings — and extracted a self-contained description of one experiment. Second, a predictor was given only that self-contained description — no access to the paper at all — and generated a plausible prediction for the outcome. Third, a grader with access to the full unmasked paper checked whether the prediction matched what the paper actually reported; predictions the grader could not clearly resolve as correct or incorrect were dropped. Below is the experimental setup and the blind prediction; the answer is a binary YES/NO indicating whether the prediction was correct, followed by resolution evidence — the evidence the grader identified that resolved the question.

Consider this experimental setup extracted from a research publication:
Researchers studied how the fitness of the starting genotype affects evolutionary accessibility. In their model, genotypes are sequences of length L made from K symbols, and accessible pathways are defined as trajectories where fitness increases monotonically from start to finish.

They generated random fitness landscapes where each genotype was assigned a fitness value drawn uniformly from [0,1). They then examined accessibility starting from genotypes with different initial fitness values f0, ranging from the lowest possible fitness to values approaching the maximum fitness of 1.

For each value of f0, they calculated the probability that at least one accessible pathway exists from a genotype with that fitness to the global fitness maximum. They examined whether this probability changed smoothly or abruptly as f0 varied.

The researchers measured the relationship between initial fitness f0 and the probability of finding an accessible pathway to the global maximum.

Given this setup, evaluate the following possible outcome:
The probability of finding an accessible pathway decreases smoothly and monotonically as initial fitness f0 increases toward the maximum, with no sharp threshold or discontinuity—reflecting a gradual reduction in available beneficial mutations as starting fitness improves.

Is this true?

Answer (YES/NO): NO